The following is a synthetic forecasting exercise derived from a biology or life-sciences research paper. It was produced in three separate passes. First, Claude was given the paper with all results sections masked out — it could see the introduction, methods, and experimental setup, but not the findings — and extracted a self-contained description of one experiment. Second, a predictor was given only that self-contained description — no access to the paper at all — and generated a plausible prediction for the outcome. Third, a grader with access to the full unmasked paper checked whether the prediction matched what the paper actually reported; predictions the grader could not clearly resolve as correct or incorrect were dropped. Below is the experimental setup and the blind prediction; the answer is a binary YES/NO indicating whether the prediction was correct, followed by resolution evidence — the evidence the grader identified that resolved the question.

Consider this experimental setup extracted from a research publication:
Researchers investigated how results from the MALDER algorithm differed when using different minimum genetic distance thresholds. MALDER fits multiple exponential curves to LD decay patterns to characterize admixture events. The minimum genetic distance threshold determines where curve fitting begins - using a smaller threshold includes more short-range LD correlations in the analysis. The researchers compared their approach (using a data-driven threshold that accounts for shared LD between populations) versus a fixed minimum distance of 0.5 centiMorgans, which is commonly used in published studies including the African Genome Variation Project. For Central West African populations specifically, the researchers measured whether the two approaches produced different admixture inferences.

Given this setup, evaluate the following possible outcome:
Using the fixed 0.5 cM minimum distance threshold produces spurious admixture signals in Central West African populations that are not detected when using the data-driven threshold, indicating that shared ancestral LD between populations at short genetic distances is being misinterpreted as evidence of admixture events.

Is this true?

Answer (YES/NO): YES